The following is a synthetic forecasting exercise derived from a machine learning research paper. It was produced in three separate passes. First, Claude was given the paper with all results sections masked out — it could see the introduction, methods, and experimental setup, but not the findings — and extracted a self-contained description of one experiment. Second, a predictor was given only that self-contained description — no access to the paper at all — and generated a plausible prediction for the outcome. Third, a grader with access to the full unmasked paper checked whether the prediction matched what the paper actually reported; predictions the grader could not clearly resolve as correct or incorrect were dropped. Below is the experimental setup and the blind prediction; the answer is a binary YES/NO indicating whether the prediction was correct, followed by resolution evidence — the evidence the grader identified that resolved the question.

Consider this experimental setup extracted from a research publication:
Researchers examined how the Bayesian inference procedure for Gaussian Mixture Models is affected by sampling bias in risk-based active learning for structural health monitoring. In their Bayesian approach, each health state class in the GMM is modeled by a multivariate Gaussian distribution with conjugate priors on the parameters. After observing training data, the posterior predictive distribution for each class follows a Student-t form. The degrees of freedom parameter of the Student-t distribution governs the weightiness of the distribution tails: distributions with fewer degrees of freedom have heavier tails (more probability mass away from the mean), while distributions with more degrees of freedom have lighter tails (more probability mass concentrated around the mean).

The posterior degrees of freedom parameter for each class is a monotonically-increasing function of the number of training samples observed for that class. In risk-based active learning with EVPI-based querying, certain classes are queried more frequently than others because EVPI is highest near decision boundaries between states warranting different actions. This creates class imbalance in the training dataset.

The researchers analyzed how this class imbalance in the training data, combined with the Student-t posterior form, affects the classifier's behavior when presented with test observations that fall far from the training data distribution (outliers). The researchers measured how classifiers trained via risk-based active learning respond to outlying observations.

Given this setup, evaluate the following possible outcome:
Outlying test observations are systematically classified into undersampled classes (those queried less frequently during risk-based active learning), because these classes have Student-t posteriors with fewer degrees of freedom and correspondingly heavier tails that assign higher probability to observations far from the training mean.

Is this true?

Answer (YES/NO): YES